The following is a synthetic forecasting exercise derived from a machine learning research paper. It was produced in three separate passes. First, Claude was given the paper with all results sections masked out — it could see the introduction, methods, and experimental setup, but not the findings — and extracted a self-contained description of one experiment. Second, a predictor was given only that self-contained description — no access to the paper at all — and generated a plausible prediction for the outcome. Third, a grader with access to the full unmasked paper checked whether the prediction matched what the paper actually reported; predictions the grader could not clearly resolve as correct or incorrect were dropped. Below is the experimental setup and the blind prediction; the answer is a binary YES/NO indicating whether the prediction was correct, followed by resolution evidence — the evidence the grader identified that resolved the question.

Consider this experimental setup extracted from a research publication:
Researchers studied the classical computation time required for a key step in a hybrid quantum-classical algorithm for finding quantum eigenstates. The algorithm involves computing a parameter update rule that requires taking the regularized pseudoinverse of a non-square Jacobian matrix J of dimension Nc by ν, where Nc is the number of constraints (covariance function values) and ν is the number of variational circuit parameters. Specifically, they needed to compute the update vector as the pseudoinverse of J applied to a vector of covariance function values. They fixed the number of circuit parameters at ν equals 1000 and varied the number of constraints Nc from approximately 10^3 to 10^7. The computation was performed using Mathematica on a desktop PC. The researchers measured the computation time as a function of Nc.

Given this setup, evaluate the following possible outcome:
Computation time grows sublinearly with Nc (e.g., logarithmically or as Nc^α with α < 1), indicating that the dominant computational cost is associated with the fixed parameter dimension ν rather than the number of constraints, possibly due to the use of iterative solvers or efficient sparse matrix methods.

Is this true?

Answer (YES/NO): NO